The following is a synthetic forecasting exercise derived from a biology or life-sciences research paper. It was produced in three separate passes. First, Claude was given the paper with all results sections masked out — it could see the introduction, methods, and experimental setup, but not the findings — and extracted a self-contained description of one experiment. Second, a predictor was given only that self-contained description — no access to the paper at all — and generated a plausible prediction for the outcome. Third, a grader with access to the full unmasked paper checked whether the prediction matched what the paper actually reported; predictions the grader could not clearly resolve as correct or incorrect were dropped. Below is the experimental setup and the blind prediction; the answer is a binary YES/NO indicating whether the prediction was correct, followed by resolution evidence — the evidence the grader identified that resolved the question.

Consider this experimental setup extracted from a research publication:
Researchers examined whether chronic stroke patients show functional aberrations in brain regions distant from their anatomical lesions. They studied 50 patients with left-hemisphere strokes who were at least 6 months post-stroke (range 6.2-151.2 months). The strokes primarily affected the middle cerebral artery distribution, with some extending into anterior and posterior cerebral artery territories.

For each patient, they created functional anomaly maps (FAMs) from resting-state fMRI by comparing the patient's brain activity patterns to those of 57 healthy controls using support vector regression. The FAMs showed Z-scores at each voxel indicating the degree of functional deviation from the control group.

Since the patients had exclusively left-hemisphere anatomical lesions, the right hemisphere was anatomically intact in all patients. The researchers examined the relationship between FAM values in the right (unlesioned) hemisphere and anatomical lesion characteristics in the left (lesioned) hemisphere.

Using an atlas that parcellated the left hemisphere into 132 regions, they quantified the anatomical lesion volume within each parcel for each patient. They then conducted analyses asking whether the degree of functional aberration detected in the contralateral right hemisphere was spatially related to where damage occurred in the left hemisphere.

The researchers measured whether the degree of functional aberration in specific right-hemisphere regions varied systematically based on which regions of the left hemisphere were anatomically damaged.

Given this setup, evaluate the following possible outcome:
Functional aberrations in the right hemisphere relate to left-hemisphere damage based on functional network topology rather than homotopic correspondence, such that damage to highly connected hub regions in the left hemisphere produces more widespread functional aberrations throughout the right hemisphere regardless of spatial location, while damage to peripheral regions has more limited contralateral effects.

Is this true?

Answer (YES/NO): NO